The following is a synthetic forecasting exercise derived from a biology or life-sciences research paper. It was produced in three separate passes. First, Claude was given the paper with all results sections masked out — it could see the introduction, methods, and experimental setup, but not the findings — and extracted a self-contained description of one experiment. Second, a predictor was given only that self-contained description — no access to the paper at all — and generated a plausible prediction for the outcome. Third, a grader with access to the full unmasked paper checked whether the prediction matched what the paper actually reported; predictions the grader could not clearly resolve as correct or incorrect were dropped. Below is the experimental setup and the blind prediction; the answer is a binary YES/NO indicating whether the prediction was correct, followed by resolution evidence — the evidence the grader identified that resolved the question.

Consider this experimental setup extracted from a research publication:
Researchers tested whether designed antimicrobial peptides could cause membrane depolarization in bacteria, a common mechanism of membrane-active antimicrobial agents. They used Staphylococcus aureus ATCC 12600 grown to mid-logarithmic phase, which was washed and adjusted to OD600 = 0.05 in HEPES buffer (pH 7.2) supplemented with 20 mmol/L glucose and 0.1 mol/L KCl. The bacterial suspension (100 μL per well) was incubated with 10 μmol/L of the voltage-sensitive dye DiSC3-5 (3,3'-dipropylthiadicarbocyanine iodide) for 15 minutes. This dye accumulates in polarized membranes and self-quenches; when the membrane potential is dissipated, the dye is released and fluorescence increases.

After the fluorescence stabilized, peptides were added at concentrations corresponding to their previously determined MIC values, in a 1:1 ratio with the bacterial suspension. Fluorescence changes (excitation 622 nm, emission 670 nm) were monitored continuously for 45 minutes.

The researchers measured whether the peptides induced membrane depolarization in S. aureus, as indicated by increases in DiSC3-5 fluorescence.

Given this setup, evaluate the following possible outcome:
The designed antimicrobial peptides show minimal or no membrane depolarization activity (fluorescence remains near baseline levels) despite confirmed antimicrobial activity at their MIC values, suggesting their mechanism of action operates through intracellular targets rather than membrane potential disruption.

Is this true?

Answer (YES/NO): NO